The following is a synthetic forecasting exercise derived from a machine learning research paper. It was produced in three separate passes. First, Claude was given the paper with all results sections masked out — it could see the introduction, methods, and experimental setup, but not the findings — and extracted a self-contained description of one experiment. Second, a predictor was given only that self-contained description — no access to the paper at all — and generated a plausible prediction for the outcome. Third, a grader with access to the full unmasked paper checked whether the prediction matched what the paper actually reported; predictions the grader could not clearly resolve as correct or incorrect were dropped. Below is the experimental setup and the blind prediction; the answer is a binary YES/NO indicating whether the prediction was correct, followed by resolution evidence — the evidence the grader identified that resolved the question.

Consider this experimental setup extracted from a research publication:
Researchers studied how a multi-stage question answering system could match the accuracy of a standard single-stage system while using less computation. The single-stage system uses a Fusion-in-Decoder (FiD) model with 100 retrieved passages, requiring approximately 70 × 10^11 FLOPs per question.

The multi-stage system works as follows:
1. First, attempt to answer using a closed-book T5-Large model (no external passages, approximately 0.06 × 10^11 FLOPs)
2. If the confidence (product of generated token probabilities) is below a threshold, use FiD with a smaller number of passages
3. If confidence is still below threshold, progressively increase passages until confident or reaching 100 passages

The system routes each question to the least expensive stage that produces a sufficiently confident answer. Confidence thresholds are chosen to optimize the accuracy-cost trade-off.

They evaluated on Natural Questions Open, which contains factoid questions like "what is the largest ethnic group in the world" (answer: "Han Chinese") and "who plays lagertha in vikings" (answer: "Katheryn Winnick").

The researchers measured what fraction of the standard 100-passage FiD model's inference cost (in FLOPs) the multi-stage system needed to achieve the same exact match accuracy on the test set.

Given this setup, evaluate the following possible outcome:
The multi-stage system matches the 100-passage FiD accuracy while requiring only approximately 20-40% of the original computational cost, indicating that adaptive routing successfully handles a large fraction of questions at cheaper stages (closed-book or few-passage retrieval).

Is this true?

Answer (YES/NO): NO